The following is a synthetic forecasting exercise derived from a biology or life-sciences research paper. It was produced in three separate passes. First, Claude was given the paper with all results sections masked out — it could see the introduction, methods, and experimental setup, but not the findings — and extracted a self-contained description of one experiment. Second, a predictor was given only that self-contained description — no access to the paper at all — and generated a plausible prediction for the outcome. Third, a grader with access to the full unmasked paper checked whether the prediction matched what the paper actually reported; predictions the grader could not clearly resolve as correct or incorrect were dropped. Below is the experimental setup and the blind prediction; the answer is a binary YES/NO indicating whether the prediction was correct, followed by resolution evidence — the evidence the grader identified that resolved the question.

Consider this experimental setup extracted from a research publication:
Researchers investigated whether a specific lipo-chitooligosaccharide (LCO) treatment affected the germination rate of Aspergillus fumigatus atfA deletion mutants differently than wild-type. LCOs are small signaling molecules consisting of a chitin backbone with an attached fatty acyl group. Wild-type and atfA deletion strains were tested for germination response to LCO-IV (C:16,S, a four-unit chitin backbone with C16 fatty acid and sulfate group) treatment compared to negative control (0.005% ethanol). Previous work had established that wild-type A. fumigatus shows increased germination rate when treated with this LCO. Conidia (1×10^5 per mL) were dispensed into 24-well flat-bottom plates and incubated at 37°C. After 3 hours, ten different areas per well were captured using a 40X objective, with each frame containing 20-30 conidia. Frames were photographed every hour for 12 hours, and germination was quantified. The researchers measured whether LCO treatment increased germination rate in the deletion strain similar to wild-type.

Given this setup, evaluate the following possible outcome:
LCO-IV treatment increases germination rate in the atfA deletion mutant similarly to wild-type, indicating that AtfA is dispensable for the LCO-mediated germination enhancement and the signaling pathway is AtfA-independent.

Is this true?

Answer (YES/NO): NO